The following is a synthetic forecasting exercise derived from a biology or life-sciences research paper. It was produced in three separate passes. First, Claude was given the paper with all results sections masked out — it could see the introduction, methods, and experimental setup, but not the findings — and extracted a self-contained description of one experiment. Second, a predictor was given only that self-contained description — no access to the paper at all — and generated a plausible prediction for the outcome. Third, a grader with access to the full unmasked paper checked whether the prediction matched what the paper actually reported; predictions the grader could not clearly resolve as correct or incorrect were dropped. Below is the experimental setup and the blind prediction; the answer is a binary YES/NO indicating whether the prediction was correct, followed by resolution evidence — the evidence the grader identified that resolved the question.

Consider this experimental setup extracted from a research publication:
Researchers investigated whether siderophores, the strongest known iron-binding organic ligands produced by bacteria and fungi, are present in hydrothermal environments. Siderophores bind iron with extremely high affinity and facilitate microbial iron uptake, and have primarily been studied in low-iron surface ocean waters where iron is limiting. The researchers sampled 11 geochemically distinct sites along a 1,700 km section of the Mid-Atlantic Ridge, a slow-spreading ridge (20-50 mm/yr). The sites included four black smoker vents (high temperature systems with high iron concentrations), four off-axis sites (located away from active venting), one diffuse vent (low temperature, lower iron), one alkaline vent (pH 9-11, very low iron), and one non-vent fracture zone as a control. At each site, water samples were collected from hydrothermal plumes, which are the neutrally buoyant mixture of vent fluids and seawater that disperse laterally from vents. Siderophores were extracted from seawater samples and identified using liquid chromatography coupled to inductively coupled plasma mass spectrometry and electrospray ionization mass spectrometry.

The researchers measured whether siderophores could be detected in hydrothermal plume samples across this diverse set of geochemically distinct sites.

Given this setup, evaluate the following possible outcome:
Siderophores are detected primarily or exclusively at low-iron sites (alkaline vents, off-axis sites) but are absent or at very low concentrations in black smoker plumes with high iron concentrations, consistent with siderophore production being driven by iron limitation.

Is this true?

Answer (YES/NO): NO